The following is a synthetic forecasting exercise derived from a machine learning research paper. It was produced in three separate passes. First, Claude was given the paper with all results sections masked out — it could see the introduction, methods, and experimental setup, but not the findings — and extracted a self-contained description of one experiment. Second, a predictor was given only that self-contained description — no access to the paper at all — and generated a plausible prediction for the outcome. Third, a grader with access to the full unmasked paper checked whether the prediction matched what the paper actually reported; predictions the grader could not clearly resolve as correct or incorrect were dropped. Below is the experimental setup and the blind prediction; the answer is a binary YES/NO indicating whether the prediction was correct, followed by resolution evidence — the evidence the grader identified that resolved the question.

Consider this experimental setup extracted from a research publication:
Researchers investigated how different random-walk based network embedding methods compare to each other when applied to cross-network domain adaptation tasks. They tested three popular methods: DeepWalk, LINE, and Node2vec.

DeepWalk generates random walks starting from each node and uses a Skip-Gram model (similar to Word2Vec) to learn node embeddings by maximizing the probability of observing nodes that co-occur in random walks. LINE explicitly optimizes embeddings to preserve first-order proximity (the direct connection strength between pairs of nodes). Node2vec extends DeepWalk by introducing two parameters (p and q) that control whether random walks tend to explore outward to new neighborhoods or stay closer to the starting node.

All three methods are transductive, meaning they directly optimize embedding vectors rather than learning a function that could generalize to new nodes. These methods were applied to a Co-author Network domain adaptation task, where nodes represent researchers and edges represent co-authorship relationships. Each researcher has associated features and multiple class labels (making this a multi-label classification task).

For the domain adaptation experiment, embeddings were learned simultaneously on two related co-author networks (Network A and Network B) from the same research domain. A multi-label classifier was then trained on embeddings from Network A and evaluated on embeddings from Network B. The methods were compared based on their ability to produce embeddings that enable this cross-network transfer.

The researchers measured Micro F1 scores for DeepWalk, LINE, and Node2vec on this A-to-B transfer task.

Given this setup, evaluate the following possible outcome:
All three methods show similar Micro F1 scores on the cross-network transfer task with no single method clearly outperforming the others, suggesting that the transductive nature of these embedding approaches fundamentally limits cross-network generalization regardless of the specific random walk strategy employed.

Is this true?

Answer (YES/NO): YES